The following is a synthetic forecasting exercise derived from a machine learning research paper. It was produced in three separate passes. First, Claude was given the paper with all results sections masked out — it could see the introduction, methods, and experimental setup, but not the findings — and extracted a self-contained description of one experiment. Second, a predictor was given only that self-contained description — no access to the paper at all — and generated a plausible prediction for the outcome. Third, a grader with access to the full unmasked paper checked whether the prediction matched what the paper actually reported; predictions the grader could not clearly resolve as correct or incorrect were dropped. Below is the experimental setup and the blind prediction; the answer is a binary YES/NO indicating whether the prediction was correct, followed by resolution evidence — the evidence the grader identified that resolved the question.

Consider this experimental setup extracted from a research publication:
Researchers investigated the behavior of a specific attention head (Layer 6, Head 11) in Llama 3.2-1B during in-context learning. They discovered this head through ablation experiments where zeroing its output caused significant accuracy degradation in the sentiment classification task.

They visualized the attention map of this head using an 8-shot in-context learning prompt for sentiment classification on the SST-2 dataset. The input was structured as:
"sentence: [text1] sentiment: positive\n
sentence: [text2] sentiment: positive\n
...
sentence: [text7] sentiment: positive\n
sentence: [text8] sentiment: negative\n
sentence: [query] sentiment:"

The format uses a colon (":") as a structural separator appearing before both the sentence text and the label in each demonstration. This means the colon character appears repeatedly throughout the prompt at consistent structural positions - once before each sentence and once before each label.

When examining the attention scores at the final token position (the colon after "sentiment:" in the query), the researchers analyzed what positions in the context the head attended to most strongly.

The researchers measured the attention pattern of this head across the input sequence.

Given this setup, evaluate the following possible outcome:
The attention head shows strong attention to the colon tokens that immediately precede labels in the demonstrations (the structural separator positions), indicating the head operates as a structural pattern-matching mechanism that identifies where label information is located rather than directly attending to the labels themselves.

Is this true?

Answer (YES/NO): NO